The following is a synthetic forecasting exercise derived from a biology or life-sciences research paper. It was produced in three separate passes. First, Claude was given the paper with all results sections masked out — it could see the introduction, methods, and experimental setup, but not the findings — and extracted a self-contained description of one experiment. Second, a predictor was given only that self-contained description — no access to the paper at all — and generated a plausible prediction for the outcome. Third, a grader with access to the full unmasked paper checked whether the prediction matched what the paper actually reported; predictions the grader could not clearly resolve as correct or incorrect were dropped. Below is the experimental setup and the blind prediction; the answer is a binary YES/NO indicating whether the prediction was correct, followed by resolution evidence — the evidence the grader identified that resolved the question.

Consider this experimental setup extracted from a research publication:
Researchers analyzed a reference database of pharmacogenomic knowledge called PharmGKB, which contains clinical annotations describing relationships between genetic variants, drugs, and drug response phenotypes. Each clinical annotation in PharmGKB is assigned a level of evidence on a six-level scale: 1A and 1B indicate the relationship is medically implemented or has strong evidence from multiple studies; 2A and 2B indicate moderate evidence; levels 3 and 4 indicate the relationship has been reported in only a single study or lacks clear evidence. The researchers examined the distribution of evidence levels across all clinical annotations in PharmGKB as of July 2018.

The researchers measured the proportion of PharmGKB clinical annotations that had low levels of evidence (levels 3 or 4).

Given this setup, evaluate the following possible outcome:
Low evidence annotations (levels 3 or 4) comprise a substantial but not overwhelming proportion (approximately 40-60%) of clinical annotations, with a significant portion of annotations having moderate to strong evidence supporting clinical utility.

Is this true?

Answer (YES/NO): NO